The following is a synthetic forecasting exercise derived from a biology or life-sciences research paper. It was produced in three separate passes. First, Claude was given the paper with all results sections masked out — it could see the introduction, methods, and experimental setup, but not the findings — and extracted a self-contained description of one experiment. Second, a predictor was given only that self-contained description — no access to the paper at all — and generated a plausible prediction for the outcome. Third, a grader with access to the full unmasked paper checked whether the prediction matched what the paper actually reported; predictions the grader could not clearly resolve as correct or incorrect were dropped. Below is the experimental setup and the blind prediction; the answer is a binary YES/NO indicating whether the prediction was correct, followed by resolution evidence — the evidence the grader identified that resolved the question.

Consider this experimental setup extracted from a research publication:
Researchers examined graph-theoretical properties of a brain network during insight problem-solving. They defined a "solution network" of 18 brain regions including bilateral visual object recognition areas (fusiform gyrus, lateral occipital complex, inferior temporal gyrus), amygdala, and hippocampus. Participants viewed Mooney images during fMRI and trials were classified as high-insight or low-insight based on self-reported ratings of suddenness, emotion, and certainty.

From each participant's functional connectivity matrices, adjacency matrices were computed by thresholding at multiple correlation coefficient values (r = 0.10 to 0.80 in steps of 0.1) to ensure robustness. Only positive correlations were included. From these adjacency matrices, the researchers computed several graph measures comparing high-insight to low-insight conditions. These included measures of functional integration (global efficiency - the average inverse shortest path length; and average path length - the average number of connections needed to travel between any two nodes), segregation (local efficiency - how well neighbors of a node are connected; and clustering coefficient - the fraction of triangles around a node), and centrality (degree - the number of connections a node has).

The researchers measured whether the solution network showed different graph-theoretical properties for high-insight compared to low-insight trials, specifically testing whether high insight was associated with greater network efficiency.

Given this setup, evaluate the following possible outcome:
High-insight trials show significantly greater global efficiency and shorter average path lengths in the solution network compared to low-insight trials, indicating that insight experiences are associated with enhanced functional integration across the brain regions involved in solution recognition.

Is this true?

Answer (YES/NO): YES